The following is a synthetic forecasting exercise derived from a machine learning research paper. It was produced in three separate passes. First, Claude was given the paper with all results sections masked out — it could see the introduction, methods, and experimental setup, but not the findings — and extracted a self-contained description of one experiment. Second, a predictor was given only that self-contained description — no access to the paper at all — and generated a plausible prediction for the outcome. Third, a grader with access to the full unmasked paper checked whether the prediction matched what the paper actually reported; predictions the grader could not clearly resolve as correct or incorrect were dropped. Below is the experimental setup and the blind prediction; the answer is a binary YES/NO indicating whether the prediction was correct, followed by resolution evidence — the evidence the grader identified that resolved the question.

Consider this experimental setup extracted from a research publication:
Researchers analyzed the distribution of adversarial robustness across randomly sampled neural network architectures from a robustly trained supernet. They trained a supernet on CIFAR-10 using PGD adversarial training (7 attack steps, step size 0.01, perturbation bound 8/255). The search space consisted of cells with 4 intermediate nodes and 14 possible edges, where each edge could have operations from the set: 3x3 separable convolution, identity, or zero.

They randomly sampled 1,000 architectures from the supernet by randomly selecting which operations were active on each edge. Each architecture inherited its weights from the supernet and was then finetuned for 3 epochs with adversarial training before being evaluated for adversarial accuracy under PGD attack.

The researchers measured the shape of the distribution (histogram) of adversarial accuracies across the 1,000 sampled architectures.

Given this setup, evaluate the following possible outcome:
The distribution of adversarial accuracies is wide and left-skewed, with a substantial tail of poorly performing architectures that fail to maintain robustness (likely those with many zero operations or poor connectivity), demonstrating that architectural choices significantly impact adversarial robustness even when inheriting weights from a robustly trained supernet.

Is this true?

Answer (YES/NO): YES